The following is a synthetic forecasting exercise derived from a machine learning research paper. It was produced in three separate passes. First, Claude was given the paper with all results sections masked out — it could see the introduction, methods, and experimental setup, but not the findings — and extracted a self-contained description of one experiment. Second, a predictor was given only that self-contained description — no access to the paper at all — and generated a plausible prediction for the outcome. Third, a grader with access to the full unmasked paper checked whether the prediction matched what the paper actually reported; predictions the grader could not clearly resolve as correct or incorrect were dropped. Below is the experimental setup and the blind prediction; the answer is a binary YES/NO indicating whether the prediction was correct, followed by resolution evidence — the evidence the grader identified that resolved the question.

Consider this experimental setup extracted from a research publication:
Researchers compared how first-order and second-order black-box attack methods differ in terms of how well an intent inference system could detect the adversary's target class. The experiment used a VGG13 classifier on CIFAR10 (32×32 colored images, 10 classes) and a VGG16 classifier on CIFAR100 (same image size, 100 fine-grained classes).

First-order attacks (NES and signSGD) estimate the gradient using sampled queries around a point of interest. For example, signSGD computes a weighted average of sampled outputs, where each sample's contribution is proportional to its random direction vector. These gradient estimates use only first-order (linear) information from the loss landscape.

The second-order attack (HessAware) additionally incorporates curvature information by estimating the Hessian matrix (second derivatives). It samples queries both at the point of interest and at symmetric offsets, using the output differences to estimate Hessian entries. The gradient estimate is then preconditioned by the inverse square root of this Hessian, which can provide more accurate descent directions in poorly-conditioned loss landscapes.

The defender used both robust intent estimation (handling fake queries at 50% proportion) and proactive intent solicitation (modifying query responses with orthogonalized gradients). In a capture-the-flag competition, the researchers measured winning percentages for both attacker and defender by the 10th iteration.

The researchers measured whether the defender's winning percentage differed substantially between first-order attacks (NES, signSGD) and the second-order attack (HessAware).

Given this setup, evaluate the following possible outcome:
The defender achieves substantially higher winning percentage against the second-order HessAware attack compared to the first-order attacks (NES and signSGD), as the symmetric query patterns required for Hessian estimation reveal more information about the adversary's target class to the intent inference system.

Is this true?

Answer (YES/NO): NO